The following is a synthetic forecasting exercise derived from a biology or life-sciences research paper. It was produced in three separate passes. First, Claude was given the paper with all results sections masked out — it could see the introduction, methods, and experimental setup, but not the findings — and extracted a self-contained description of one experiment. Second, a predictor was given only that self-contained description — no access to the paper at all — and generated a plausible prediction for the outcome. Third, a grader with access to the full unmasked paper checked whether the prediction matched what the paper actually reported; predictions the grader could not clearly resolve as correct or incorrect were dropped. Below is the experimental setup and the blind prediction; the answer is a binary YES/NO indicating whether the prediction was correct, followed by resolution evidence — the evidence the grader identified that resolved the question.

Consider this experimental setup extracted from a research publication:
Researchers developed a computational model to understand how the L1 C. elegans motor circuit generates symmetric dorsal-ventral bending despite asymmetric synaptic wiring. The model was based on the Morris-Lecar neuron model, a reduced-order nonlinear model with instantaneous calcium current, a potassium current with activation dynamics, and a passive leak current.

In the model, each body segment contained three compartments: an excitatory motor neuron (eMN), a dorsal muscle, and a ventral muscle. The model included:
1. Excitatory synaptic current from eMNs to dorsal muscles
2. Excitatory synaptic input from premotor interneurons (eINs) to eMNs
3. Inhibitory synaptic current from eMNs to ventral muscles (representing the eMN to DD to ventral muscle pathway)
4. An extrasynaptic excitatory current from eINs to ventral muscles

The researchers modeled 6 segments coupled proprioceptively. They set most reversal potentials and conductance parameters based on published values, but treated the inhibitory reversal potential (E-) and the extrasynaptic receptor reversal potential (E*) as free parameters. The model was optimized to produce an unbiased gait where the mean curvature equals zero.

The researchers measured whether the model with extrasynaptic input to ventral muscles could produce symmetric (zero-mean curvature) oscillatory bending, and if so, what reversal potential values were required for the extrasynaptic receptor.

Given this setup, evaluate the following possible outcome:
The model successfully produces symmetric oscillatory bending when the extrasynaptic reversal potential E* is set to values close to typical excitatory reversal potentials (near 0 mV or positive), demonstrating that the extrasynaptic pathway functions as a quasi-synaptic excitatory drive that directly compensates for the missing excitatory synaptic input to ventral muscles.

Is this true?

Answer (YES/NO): YES